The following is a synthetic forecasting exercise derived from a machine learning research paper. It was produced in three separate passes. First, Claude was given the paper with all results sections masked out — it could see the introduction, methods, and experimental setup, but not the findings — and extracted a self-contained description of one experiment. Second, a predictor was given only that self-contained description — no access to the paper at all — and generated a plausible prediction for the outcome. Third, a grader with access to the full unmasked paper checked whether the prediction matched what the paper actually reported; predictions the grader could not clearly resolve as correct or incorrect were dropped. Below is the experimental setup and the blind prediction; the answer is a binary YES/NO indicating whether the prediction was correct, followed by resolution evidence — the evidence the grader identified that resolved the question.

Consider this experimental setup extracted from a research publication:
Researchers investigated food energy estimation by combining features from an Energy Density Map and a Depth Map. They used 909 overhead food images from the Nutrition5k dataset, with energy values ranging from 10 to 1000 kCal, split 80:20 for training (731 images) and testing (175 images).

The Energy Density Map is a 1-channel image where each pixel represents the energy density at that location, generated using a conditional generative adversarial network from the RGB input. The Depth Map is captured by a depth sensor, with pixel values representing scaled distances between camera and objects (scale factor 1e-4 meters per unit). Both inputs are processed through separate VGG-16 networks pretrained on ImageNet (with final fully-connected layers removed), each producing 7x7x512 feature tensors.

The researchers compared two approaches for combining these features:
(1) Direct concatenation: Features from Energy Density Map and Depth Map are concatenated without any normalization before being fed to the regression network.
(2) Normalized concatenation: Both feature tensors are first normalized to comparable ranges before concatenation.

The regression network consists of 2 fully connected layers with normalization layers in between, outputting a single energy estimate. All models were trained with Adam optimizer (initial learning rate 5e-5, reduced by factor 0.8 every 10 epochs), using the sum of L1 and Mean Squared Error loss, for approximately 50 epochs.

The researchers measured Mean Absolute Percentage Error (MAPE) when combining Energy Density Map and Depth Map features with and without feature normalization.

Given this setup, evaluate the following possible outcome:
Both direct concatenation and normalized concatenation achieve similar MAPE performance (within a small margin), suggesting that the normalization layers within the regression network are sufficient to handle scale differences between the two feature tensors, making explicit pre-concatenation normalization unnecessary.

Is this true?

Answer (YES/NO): NO